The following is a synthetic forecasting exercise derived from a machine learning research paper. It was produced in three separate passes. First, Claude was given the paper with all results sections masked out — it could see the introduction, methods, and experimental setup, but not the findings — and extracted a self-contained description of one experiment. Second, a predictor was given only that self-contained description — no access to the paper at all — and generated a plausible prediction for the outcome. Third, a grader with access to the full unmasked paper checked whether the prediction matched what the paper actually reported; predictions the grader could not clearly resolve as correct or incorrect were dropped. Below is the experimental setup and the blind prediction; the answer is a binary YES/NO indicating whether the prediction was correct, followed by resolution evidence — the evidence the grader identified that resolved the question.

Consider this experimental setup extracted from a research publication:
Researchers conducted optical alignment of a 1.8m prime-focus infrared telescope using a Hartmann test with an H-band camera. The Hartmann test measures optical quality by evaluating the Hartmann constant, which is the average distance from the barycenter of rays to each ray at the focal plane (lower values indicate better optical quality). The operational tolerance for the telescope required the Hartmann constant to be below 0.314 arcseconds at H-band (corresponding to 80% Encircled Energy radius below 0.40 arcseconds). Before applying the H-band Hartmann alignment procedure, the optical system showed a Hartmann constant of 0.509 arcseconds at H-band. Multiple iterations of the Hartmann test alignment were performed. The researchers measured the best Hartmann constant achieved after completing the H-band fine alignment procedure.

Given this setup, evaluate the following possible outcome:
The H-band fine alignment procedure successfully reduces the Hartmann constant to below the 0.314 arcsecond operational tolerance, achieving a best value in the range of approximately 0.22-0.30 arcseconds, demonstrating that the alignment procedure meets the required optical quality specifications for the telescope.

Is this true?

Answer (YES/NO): YES